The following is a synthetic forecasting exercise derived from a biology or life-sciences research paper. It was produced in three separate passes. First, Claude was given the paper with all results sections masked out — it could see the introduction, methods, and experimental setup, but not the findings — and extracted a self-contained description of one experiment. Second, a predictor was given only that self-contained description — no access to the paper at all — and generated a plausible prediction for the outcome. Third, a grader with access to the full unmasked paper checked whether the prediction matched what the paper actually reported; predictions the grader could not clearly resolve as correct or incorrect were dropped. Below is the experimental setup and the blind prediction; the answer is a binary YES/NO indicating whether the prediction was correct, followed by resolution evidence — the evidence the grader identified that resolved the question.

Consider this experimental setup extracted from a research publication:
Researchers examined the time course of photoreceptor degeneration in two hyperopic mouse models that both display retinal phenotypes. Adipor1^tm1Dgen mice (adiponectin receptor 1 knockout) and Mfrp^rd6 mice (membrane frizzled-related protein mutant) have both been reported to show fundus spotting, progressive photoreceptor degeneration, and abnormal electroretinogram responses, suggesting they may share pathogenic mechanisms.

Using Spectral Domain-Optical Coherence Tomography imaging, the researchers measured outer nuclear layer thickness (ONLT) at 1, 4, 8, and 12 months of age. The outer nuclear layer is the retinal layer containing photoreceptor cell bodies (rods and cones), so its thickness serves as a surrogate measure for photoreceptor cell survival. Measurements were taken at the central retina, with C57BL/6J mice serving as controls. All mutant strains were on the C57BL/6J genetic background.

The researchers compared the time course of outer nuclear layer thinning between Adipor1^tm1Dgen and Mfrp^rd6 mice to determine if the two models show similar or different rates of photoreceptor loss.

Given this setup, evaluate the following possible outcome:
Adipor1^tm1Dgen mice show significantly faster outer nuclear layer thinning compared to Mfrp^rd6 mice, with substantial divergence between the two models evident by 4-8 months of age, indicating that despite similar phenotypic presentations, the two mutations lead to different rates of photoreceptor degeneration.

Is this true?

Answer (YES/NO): NO